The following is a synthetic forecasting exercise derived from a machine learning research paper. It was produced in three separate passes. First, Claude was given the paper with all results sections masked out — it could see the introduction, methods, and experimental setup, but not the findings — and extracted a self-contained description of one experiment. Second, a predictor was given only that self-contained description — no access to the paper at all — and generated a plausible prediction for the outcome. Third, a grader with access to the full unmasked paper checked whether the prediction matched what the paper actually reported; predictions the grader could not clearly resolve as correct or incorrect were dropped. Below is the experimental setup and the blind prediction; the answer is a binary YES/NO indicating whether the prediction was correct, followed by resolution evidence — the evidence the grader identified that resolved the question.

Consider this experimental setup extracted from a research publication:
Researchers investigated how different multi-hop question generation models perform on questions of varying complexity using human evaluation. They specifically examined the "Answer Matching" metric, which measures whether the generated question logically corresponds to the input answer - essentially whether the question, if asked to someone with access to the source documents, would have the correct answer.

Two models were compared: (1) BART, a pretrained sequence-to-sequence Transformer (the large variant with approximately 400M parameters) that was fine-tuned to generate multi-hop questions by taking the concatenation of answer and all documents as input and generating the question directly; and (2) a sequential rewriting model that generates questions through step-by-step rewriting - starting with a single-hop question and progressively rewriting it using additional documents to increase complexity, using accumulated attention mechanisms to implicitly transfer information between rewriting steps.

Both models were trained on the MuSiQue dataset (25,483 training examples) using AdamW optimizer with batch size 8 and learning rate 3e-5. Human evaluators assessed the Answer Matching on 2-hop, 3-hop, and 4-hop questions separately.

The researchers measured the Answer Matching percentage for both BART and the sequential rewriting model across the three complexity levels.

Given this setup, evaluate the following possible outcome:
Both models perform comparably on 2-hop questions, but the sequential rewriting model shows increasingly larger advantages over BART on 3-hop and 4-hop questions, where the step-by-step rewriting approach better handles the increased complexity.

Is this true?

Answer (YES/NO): NO